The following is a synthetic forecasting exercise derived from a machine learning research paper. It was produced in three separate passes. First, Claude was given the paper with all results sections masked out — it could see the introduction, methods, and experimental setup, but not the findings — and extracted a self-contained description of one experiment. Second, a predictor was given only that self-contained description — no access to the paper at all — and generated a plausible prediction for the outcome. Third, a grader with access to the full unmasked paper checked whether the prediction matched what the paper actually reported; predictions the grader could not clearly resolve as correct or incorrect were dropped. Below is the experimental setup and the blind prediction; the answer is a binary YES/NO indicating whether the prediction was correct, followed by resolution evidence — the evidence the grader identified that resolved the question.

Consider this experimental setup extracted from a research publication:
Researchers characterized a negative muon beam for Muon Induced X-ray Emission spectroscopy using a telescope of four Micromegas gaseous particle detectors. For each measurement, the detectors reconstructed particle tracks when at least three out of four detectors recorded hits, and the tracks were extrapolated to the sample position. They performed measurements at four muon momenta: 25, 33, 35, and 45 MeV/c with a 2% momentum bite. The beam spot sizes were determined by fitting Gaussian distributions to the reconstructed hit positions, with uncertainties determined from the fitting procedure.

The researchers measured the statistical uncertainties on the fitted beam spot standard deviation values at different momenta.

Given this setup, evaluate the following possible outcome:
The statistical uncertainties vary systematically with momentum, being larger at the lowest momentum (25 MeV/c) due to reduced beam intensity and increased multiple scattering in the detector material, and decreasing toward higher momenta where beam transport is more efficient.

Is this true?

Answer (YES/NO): NO